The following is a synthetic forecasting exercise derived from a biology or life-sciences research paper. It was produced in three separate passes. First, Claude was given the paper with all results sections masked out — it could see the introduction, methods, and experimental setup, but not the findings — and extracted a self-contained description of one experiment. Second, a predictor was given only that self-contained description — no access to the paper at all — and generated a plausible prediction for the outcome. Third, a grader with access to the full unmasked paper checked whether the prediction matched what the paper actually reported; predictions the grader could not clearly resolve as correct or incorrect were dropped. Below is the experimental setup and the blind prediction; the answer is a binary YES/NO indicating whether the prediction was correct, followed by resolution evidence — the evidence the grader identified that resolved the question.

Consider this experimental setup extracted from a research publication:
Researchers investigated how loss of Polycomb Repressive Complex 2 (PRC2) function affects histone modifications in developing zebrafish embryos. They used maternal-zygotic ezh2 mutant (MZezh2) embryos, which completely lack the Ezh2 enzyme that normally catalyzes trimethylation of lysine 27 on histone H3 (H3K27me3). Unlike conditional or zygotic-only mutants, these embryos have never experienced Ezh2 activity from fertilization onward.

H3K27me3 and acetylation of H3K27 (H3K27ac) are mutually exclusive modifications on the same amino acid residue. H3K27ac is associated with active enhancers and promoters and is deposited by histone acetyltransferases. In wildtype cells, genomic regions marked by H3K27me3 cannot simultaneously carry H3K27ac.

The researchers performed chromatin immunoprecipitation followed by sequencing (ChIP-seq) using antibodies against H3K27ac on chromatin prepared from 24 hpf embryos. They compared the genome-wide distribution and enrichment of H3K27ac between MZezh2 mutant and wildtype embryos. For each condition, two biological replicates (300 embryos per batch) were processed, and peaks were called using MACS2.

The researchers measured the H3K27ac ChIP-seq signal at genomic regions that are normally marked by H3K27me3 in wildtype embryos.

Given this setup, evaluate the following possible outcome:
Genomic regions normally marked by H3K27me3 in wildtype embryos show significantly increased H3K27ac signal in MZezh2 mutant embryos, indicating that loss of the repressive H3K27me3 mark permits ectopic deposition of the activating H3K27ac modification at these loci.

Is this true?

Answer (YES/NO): NO